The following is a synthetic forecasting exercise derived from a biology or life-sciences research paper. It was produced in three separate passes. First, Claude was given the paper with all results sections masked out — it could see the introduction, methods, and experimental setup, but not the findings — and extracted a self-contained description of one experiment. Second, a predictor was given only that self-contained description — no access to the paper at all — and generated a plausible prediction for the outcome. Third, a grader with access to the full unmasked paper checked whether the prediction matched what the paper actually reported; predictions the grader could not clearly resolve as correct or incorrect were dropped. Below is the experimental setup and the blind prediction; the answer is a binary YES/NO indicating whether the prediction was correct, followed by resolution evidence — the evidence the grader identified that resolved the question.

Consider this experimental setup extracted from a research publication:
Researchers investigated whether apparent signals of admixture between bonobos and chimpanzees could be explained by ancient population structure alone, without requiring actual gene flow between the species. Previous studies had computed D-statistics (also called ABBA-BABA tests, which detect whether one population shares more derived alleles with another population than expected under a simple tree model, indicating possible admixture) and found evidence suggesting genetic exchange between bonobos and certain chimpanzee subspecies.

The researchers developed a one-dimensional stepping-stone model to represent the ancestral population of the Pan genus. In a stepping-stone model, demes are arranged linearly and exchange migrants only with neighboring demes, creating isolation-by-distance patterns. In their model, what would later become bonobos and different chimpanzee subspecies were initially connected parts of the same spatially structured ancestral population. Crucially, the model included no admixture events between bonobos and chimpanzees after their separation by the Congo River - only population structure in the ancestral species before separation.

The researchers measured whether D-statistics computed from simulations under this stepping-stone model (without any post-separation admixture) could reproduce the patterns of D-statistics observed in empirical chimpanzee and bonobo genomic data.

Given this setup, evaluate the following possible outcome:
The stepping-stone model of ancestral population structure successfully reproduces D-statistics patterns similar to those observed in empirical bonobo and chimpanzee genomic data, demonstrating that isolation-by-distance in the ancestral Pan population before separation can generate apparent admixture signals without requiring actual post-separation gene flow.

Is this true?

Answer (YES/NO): YES